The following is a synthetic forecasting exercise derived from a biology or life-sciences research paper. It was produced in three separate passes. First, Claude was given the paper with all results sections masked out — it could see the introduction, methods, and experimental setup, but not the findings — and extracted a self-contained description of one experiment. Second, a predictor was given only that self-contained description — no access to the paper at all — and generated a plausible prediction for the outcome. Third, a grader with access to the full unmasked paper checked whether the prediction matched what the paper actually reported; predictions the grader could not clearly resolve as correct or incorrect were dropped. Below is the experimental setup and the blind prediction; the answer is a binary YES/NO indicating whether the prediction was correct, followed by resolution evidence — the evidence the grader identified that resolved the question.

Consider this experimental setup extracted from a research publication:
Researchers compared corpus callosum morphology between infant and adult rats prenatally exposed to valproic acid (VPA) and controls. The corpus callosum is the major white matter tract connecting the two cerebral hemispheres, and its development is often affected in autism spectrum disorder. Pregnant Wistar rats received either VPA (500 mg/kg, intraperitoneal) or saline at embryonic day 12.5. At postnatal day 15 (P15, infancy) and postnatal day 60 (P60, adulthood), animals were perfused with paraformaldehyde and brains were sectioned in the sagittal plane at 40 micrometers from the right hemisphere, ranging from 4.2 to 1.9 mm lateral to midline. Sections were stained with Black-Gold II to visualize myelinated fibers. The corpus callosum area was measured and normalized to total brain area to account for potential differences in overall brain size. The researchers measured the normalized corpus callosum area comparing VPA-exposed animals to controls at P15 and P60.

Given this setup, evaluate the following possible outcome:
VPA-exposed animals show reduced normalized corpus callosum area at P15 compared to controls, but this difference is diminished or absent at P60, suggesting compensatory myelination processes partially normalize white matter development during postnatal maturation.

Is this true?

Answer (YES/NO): NO